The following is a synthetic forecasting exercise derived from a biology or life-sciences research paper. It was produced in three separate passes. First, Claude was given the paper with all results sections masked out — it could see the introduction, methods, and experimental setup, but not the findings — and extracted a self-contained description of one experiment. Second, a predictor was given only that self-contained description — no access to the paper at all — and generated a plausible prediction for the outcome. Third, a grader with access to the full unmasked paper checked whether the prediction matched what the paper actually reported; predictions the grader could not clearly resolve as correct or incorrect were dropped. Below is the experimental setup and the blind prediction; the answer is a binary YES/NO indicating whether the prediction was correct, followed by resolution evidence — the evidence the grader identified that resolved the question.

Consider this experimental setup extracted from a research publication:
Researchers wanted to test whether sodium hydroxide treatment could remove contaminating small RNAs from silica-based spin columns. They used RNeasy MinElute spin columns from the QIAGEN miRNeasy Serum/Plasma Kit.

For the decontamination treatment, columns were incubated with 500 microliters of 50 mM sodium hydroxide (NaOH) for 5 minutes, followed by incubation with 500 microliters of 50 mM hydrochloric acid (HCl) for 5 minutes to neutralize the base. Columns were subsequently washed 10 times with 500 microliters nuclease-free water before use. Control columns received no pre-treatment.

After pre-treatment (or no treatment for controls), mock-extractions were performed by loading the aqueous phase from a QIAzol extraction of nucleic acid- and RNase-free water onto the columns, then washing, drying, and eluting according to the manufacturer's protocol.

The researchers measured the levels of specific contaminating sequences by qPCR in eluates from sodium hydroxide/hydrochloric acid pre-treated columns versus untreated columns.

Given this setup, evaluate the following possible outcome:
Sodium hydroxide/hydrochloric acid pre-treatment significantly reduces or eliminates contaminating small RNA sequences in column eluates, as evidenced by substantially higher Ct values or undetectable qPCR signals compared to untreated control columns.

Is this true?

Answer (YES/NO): NO